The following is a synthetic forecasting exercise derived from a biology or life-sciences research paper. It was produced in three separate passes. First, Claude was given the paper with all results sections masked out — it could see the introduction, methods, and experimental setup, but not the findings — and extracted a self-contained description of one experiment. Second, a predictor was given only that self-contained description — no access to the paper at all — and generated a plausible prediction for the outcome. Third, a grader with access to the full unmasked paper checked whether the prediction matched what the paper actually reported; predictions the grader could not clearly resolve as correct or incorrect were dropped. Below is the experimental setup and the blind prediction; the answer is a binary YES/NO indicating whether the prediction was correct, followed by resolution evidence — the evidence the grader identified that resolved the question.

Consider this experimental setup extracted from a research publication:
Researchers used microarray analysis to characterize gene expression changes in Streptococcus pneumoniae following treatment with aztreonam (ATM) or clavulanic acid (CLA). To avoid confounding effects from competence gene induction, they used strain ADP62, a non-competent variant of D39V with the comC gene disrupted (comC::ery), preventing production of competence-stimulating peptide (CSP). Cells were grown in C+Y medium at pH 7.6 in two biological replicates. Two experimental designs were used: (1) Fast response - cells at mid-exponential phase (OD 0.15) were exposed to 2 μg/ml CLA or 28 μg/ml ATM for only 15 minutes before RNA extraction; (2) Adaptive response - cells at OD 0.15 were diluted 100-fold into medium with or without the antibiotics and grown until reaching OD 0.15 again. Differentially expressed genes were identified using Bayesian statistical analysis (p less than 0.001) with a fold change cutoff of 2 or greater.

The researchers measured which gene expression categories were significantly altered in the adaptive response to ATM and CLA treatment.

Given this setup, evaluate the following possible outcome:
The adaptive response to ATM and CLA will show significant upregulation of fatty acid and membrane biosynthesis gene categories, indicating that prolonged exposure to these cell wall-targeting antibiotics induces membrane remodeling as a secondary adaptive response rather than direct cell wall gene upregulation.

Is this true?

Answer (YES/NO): NO